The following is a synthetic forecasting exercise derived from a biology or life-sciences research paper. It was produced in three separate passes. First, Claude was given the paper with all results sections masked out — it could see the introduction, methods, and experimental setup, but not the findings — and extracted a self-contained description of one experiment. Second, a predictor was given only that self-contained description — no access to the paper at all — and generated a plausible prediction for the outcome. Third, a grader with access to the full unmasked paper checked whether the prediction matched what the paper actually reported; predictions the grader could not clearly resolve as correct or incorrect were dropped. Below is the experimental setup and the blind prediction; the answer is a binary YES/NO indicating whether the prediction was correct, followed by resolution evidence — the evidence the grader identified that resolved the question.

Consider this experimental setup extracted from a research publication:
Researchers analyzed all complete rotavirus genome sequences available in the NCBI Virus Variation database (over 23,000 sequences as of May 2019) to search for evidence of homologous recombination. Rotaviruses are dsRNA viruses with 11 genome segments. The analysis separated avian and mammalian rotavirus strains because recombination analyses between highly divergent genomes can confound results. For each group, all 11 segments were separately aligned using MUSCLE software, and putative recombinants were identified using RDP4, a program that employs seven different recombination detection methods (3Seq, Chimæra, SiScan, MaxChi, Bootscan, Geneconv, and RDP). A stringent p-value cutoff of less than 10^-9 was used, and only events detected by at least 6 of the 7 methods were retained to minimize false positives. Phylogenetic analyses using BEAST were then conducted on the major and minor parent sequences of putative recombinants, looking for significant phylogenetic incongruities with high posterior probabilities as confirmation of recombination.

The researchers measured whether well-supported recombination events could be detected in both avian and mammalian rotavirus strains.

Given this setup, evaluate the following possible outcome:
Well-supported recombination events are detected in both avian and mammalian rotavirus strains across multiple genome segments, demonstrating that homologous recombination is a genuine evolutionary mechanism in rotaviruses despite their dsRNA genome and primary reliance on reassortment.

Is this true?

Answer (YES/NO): NO